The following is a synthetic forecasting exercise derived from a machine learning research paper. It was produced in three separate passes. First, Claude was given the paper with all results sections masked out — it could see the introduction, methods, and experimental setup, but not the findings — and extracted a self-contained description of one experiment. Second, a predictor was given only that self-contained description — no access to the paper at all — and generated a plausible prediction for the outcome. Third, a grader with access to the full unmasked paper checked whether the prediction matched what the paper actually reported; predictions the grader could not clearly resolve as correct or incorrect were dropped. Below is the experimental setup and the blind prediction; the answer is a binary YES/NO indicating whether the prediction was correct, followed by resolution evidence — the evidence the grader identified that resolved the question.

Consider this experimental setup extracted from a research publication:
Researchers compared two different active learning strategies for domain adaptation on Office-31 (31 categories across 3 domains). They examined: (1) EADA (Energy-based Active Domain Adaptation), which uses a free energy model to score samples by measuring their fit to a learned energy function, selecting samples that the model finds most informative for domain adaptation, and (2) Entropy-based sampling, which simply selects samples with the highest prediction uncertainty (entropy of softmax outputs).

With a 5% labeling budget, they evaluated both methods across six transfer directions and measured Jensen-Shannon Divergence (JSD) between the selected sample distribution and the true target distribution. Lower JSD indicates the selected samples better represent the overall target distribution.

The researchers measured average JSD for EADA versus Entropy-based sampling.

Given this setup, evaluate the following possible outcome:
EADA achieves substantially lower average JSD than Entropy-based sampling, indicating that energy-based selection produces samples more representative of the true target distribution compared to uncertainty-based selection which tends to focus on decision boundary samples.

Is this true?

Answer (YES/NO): NO